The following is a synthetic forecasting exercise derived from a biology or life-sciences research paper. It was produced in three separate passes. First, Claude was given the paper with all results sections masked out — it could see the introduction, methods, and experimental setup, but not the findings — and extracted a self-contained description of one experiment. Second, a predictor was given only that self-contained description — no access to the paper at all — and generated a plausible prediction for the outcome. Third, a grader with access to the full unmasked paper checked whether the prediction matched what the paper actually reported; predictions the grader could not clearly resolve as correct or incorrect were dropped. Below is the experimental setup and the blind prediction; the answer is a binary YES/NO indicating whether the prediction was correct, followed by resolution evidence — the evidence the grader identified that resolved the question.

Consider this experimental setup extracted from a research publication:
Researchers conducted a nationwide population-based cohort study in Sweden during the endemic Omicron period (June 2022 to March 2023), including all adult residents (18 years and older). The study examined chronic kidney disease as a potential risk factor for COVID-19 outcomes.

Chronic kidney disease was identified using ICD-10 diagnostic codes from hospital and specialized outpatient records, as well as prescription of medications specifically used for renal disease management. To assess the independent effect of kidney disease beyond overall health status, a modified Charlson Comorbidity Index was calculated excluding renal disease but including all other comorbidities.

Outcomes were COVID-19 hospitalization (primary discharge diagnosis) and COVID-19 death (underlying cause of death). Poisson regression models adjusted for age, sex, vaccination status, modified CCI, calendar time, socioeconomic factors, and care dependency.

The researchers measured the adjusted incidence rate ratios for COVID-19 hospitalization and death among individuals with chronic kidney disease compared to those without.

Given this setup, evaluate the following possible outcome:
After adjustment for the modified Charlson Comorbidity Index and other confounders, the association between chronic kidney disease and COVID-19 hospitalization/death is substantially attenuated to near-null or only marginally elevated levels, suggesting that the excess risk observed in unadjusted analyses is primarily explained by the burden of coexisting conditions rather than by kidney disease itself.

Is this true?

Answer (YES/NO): NO